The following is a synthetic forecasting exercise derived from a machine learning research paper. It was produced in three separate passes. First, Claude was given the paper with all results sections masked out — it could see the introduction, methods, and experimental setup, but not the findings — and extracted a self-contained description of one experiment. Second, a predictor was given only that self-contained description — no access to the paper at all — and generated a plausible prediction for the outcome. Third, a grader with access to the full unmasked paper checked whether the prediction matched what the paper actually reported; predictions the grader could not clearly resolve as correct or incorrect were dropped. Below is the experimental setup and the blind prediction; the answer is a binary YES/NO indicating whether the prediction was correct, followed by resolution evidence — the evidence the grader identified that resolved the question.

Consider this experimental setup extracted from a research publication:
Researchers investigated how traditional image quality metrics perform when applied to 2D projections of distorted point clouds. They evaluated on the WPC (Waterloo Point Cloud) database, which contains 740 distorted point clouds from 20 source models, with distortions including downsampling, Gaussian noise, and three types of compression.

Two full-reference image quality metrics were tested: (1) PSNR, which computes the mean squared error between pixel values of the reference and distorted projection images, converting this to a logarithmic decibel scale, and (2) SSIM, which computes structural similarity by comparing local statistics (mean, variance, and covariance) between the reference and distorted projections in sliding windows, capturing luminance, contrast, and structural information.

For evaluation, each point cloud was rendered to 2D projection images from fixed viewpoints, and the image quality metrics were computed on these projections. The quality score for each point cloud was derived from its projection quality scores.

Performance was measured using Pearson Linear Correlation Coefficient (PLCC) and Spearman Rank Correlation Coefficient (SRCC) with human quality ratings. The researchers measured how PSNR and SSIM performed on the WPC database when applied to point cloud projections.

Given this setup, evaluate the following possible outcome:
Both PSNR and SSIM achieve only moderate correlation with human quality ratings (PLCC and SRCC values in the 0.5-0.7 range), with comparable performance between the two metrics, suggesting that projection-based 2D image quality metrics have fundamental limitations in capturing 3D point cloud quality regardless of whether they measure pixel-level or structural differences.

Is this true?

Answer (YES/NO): NO